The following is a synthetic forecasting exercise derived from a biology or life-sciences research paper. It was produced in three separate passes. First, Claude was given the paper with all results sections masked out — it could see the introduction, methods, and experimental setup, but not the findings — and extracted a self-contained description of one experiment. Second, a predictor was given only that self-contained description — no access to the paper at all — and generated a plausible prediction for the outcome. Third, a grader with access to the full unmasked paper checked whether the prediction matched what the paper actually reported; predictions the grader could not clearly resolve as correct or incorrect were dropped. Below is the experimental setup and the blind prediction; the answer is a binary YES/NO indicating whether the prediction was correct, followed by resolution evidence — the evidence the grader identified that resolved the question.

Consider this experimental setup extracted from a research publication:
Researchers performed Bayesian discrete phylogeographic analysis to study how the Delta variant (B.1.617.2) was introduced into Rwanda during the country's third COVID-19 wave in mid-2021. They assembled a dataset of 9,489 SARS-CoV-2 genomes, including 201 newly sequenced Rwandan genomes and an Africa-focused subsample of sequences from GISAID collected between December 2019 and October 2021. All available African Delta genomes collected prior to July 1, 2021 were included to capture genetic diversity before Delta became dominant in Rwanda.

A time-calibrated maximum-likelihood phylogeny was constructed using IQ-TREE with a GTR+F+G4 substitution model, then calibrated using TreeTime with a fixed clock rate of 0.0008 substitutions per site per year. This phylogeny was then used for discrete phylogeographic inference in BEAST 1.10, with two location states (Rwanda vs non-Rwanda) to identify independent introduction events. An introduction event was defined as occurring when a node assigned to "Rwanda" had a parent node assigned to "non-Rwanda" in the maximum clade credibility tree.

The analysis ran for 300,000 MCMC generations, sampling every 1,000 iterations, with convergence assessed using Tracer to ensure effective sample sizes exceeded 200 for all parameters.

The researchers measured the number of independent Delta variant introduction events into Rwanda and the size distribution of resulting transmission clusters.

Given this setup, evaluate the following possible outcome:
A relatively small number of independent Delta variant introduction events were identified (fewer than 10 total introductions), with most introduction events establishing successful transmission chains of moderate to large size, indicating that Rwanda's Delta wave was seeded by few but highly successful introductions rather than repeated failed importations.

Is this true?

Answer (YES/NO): NO